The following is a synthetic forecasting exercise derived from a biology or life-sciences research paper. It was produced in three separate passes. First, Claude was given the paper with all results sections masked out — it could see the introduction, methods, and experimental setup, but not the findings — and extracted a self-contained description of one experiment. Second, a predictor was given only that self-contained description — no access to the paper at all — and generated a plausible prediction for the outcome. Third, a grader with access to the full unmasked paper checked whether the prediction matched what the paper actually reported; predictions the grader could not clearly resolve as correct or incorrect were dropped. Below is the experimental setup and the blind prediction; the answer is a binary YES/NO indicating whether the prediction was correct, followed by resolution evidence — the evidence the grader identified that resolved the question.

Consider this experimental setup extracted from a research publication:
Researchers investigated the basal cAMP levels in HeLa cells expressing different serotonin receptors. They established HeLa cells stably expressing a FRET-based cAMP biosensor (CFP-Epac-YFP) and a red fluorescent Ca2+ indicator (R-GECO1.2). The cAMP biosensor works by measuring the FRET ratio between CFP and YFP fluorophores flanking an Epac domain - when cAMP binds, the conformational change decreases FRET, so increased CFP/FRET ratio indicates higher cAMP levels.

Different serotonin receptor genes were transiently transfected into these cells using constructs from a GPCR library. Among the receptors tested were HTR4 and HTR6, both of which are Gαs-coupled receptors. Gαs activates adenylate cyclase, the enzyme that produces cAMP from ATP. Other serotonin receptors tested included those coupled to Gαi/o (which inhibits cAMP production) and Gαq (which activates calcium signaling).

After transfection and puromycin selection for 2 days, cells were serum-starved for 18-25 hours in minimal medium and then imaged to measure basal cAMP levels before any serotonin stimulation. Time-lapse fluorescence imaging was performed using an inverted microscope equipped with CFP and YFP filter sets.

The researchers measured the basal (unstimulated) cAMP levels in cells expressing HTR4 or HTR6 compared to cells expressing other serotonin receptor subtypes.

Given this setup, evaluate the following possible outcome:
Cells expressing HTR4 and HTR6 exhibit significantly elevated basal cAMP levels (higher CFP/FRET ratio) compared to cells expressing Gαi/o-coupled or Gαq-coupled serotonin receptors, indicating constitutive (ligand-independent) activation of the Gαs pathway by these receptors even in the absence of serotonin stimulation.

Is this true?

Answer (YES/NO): YES